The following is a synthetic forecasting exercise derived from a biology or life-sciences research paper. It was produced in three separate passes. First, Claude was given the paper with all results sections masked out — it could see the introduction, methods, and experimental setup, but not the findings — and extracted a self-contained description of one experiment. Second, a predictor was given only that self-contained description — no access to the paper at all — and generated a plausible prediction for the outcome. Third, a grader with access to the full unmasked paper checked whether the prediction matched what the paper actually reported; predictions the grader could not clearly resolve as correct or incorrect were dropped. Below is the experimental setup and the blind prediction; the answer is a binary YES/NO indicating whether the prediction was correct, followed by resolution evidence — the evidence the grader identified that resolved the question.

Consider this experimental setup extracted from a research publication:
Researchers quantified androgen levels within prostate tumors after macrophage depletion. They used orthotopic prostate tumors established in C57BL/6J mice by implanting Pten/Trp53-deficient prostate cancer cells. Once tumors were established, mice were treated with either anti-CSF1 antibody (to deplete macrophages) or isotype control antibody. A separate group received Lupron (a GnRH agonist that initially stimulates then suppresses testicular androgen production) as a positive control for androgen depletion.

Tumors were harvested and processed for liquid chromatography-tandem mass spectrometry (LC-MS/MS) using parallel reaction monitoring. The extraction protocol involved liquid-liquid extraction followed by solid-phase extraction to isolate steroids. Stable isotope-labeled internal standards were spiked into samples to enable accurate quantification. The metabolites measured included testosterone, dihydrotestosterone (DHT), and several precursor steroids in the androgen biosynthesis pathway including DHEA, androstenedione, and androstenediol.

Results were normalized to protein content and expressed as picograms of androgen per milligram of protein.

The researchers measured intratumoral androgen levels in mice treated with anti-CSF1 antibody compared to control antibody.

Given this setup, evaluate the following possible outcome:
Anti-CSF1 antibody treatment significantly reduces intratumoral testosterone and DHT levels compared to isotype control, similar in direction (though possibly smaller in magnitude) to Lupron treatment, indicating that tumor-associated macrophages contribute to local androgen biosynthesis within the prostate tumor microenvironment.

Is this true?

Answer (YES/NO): NO